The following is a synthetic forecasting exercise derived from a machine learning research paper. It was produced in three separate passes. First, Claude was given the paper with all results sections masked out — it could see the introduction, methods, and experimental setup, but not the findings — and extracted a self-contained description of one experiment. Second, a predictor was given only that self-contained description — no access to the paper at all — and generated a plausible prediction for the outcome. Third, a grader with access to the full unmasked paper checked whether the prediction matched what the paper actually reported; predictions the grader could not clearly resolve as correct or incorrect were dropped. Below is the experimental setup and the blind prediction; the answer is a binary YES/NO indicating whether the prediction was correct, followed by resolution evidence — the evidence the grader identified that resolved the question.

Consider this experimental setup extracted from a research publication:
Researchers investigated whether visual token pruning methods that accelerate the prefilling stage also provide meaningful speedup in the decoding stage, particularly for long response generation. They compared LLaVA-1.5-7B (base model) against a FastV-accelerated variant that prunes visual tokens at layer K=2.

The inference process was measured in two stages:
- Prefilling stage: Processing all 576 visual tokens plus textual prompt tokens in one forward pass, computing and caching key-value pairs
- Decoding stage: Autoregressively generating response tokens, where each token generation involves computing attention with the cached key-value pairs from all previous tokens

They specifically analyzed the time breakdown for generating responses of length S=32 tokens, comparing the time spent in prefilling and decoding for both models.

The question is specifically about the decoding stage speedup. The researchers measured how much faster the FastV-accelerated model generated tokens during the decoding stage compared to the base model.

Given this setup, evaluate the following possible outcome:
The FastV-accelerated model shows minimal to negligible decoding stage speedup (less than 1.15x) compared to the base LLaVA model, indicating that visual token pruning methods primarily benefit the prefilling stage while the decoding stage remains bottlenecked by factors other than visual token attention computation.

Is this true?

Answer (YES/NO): YES